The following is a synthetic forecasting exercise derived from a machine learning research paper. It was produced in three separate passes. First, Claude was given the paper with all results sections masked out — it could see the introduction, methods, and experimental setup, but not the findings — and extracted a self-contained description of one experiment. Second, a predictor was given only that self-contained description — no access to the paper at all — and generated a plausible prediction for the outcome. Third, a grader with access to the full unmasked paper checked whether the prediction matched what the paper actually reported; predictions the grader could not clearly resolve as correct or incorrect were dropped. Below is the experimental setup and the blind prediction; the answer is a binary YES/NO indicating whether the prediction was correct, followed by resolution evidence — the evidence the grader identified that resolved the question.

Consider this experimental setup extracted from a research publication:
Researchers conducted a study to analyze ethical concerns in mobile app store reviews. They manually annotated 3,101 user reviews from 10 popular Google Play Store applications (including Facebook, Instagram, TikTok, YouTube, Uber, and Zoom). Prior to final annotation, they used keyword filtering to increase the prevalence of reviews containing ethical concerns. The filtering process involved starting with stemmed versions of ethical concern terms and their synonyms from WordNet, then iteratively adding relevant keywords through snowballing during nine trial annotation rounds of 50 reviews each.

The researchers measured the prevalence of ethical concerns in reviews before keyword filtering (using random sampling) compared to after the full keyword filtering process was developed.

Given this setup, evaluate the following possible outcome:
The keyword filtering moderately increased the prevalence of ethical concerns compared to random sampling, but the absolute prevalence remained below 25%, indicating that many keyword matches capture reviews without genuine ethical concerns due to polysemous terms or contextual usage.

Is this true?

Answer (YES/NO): NO